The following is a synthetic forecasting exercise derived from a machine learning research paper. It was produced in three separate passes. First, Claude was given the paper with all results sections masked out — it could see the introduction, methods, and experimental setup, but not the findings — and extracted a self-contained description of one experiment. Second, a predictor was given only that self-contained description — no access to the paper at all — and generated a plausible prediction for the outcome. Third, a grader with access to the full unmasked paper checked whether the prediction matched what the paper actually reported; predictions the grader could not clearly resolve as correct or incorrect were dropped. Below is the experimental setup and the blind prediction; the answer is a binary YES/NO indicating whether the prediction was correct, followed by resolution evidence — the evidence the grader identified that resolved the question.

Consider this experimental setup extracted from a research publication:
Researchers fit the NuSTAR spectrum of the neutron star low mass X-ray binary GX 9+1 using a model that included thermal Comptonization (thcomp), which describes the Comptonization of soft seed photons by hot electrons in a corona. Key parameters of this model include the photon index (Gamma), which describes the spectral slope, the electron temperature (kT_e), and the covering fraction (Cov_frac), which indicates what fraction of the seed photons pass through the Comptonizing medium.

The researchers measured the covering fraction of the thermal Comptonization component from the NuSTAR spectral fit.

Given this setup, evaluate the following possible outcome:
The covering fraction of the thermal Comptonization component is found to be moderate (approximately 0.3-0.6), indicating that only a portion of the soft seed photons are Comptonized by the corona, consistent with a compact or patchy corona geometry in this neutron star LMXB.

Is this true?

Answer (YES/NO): NO